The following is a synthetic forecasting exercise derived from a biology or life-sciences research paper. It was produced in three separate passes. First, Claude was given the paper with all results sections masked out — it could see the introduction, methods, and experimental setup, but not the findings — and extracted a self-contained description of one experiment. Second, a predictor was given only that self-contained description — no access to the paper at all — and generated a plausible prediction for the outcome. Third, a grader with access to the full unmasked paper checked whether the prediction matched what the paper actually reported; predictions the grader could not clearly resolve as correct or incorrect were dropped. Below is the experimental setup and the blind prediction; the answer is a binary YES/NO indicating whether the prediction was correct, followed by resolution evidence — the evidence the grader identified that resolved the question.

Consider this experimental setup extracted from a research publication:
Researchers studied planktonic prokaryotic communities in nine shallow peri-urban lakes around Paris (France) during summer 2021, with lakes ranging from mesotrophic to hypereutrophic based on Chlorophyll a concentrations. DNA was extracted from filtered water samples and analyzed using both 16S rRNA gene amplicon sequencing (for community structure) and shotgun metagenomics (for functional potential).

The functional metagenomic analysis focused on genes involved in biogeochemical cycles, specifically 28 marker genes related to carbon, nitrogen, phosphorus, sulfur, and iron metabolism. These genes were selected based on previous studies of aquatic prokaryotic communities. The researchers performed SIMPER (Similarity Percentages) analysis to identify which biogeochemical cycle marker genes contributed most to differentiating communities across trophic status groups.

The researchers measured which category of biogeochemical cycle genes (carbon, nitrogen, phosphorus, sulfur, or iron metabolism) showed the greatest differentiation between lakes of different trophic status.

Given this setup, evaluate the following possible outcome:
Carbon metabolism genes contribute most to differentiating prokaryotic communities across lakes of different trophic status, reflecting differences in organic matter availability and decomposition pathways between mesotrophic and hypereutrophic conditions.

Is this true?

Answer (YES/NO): NO